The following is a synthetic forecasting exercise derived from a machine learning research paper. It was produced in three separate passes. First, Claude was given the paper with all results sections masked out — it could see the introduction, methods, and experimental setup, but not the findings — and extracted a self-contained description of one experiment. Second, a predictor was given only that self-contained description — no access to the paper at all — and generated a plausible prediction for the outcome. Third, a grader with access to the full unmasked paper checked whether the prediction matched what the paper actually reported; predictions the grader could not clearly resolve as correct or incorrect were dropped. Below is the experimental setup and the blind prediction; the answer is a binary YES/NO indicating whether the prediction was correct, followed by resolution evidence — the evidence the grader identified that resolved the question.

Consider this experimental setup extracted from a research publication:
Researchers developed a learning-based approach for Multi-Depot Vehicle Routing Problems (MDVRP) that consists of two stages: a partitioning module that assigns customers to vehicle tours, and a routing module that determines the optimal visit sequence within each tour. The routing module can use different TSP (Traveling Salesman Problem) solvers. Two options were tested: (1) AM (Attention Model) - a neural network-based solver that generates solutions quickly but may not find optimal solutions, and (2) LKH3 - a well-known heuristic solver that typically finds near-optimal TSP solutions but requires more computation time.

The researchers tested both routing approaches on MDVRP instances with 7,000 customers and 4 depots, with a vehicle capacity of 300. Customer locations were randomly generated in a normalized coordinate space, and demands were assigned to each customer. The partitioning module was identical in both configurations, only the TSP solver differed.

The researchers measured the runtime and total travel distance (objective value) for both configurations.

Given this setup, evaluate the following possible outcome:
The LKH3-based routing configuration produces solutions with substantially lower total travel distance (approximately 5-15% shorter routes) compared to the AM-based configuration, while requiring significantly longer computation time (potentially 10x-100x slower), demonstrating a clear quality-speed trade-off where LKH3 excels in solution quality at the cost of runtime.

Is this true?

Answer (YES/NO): NO